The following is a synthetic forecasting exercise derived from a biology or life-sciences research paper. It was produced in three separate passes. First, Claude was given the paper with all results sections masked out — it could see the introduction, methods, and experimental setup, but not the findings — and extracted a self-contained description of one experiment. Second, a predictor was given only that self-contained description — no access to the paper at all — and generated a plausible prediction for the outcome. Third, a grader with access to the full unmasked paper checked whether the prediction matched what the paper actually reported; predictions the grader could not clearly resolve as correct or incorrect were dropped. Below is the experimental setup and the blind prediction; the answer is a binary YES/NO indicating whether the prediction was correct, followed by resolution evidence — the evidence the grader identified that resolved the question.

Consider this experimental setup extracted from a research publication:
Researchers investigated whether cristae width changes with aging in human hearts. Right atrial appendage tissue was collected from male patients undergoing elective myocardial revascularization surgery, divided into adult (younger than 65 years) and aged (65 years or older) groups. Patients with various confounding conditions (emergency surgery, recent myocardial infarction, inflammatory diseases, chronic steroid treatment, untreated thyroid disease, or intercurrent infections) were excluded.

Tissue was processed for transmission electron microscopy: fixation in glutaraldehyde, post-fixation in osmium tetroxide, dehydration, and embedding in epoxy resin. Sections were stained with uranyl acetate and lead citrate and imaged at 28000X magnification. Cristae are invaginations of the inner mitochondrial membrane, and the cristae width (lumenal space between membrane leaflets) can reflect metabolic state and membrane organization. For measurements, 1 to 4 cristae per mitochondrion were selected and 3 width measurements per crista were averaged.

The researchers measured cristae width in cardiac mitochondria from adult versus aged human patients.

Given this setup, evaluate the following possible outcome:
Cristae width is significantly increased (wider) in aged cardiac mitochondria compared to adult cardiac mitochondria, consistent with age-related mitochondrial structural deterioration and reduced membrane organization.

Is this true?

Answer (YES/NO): NO